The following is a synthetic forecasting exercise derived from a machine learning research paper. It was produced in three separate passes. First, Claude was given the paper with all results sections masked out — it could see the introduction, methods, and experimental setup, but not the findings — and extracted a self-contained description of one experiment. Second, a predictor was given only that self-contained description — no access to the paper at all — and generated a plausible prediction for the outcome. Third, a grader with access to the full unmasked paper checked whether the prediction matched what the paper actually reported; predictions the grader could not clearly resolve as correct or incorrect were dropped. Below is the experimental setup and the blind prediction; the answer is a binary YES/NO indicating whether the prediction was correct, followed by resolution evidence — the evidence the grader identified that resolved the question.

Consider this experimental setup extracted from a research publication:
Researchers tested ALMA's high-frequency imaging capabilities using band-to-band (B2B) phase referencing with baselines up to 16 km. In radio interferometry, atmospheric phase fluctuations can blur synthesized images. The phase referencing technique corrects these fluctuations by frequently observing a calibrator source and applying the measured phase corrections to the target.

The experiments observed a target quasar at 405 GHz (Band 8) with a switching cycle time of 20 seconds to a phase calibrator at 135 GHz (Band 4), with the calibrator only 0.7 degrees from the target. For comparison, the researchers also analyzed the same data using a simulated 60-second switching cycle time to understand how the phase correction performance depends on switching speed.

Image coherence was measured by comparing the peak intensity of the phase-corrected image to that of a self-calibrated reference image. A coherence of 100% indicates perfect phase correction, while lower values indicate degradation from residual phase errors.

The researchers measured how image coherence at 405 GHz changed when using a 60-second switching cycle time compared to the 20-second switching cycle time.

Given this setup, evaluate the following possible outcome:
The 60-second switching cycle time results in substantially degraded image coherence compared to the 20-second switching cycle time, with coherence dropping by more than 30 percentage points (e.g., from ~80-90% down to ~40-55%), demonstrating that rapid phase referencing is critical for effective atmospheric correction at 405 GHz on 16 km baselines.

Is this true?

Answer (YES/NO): NO